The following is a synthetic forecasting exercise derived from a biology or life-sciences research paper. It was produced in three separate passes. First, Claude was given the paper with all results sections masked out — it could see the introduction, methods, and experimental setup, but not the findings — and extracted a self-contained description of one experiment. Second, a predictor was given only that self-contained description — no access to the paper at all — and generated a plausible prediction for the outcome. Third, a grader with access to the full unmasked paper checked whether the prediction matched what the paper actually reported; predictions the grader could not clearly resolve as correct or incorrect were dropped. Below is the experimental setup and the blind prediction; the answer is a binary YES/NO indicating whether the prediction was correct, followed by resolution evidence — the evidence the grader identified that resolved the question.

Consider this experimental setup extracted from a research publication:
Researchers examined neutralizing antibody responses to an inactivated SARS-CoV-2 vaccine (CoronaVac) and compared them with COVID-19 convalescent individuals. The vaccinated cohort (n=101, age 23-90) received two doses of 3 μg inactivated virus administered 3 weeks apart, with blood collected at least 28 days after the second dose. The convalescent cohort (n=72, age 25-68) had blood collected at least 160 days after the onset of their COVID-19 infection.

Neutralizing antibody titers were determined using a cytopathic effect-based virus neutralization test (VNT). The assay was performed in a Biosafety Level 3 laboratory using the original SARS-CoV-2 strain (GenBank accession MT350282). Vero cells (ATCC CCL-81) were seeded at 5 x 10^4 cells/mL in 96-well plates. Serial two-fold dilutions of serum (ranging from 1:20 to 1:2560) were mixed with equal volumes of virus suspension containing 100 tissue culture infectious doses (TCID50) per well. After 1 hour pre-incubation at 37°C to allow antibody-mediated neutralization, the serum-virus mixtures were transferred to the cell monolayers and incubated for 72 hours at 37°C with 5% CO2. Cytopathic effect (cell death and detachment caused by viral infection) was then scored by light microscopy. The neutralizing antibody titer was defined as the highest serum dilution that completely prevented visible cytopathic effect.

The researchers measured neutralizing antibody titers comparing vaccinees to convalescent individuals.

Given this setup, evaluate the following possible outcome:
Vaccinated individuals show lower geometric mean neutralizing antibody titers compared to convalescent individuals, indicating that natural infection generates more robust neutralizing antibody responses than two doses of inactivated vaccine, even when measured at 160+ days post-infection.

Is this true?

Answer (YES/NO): NO